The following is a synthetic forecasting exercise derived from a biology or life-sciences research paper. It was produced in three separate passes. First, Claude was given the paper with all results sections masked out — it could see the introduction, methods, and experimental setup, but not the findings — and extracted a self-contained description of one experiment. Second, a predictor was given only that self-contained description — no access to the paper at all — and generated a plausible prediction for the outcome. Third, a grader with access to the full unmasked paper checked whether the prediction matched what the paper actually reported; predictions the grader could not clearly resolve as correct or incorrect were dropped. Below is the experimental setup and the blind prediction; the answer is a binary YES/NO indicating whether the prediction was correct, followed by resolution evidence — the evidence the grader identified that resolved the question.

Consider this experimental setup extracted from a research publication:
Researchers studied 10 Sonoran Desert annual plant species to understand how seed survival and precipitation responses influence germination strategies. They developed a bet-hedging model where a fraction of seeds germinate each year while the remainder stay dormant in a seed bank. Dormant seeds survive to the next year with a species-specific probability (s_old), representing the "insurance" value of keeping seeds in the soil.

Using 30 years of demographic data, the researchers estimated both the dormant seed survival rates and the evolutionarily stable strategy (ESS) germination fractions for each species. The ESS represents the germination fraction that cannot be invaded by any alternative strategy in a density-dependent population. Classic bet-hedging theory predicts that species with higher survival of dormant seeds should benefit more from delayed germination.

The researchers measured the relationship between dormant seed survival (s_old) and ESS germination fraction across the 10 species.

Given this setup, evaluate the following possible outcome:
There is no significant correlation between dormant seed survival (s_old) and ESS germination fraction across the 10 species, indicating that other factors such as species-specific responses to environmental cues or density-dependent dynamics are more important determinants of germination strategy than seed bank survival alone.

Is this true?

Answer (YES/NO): NO